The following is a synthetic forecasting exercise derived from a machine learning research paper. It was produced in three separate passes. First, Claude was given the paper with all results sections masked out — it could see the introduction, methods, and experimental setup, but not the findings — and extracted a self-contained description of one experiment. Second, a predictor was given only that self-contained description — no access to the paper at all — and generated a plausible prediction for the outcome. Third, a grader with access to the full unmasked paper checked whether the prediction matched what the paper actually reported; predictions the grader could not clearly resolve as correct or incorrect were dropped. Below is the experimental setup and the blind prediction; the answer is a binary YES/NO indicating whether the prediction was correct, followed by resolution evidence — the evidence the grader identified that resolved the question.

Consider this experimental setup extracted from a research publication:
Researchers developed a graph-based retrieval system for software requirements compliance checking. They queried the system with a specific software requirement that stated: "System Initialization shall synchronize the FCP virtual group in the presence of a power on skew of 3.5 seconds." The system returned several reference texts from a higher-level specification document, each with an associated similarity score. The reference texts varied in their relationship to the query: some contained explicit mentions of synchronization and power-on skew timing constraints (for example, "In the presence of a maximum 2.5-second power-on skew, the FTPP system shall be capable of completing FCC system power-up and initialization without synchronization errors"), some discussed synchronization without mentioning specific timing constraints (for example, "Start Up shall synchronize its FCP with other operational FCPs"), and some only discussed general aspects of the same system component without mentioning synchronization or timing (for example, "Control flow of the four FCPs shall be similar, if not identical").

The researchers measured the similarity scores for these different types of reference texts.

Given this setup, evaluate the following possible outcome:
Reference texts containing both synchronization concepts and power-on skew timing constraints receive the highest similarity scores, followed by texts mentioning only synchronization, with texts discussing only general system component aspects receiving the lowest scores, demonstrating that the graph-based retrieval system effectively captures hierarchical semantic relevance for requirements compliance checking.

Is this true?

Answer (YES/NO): YES